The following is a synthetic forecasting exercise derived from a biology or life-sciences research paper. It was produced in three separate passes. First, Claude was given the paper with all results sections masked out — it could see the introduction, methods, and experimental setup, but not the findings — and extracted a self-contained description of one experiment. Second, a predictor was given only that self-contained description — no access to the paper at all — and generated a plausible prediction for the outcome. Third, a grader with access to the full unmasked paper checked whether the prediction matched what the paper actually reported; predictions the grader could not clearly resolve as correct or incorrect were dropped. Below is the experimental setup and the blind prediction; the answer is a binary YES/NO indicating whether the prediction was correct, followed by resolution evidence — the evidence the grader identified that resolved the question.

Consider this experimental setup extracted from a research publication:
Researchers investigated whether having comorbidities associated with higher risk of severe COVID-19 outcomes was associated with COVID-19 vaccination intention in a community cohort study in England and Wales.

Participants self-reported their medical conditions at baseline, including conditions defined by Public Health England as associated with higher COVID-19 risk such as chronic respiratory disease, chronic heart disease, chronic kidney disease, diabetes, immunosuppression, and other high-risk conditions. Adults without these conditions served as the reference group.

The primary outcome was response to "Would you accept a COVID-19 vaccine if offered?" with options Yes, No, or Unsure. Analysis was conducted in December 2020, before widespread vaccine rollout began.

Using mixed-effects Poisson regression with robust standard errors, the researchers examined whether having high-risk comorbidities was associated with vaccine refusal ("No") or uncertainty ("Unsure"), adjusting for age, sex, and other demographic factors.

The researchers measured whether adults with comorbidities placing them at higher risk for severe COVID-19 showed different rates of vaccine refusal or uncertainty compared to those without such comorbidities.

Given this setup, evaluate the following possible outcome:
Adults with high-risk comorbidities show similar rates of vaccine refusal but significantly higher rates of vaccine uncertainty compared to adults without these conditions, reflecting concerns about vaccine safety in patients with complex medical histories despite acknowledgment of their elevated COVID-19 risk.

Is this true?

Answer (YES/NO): NO